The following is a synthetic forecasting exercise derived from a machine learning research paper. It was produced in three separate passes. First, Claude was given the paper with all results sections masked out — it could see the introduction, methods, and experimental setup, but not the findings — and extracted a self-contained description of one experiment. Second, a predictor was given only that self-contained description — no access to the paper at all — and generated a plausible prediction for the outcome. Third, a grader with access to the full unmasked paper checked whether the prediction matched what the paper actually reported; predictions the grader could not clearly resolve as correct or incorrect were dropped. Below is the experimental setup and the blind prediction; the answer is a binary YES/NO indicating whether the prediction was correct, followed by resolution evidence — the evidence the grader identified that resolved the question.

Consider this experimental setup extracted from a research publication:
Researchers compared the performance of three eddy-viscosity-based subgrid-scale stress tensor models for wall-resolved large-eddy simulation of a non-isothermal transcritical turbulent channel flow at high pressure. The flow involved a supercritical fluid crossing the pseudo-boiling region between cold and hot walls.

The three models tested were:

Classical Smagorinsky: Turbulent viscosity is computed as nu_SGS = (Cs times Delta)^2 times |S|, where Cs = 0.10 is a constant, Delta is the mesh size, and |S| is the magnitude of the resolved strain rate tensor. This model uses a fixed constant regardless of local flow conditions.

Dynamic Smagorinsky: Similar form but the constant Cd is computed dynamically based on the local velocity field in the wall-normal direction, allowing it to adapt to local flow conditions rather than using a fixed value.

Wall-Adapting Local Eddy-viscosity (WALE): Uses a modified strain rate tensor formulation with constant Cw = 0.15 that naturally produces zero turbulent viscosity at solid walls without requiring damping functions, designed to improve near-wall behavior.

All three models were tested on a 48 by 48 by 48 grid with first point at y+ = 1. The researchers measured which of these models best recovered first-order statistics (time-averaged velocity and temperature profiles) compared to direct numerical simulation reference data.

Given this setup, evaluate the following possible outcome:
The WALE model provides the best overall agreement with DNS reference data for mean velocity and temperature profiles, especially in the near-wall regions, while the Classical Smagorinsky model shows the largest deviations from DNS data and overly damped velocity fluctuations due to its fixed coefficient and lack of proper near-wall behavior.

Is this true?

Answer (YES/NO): NO